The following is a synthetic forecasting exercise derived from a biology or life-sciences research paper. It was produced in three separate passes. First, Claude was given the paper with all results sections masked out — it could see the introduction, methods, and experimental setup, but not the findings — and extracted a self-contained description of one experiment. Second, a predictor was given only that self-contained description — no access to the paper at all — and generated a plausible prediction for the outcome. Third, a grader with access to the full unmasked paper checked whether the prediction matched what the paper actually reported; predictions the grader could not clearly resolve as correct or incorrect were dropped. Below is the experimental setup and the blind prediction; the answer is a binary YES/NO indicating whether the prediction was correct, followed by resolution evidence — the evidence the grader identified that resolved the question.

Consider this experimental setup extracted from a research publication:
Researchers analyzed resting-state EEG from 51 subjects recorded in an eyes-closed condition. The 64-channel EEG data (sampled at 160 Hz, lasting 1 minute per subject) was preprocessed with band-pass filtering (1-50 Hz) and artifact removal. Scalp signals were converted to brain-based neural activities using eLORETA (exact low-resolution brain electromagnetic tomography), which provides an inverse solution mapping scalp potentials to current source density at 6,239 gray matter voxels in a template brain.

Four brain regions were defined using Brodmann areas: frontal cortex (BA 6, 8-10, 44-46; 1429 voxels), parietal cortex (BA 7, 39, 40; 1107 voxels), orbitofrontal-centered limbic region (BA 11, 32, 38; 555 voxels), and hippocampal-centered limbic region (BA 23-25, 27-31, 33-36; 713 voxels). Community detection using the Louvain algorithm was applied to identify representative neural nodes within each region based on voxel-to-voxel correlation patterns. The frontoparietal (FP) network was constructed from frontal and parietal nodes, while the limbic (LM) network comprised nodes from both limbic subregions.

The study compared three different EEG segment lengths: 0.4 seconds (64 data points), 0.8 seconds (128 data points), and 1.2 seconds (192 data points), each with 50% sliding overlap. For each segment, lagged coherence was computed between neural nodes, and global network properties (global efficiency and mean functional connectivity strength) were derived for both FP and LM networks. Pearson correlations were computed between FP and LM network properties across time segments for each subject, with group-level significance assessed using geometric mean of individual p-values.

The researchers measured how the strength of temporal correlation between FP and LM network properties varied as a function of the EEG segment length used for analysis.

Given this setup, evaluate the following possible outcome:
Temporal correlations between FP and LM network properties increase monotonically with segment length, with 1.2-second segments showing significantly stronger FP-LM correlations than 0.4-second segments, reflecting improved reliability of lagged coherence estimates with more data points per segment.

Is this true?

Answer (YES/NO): NO